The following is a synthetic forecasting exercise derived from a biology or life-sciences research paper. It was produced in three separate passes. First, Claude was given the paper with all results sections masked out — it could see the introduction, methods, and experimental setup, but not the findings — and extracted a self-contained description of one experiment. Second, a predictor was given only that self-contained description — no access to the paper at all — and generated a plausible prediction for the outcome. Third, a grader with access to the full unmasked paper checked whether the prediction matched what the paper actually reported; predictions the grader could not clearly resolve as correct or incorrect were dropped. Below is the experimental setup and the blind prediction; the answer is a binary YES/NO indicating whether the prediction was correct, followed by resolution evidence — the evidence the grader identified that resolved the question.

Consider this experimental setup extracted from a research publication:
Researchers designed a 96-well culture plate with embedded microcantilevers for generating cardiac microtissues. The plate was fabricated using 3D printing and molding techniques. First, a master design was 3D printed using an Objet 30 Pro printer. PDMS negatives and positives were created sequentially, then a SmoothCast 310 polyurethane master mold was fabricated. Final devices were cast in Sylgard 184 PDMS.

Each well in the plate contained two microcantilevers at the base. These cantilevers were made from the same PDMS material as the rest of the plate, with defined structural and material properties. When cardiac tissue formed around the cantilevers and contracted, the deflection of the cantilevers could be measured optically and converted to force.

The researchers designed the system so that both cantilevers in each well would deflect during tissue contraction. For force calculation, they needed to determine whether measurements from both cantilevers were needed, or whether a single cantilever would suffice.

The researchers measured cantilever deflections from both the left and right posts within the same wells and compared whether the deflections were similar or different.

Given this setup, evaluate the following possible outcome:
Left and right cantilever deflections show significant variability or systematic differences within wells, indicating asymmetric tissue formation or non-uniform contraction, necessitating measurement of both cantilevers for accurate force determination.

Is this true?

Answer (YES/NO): NO